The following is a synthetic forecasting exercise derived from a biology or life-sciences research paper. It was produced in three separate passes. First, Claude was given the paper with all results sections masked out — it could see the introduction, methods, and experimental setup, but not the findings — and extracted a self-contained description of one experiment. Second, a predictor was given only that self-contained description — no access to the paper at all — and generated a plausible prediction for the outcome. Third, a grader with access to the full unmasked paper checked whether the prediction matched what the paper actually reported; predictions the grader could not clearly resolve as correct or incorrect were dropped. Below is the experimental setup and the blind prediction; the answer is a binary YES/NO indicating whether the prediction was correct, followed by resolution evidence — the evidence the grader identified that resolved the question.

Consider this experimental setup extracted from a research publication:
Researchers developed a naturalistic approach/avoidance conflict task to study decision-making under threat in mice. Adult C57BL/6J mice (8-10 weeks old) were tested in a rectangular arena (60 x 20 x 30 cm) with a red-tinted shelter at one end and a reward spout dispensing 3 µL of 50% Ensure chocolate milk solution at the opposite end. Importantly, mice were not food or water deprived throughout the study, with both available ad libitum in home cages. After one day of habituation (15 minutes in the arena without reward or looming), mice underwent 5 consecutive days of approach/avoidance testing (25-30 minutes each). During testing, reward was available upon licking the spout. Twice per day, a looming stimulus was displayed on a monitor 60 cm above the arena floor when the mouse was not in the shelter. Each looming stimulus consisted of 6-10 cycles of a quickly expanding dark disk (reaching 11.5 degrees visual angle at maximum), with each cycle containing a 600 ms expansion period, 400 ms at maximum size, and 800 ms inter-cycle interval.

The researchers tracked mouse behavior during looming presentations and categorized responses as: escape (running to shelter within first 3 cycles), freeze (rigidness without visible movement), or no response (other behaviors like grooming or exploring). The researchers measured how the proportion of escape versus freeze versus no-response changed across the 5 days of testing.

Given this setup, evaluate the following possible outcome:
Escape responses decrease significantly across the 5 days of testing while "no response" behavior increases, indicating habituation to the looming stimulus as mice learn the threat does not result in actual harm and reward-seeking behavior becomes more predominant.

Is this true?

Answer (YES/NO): YES